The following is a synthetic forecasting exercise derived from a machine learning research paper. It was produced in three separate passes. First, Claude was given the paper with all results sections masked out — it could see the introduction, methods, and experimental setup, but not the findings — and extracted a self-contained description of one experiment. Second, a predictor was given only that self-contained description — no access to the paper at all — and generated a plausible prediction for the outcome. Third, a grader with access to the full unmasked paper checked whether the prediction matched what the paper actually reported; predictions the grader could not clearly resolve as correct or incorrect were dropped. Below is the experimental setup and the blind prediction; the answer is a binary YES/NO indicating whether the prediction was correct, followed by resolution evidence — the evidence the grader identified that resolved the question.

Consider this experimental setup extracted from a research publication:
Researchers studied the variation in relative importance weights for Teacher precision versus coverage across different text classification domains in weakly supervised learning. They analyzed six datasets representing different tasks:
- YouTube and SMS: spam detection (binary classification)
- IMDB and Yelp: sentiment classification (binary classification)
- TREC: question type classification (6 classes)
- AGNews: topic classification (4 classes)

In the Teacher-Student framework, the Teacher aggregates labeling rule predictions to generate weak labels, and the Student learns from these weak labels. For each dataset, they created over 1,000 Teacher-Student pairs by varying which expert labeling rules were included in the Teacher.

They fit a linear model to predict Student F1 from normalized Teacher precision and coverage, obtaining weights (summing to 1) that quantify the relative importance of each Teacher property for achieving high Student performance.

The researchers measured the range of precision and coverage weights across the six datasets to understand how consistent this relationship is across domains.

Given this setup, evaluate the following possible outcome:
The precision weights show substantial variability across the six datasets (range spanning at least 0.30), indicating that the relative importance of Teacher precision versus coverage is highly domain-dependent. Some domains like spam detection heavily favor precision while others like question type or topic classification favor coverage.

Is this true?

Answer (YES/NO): NO